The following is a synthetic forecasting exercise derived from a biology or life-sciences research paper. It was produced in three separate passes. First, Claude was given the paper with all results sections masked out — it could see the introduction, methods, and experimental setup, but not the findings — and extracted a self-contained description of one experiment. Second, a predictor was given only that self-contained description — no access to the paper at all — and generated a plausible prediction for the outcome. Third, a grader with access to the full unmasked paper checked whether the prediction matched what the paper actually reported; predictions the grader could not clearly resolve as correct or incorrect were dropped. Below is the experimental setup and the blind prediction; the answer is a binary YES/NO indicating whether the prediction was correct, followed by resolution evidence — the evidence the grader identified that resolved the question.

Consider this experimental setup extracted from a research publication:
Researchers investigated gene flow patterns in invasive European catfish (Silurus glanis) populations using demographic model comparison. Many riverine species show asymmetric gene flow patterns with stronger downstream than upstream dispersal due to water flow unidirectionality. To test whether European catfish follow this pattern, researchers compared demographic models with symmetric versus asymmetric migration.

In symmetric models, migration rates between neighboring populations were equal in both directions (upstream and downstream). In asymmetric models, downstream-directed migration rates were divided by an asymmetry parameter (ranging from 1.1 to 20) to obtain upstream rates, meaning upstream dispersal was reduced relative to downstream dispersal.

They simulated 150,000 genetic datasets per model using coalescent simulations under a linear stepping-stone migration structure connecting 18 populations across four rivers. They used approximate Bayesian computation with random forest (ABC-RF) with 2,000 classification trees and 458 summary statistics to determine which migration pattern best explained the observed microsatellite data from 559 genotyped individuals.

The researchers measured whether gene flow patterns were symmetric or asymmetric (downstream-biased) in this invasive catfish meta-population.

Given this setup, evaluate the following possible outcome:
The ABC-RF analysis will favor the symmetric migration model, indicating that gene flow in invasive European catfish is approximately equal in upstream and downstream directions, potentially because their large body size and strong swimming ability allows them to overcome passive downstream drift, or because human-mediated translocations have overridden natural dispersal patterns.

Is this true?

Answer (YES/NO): YES